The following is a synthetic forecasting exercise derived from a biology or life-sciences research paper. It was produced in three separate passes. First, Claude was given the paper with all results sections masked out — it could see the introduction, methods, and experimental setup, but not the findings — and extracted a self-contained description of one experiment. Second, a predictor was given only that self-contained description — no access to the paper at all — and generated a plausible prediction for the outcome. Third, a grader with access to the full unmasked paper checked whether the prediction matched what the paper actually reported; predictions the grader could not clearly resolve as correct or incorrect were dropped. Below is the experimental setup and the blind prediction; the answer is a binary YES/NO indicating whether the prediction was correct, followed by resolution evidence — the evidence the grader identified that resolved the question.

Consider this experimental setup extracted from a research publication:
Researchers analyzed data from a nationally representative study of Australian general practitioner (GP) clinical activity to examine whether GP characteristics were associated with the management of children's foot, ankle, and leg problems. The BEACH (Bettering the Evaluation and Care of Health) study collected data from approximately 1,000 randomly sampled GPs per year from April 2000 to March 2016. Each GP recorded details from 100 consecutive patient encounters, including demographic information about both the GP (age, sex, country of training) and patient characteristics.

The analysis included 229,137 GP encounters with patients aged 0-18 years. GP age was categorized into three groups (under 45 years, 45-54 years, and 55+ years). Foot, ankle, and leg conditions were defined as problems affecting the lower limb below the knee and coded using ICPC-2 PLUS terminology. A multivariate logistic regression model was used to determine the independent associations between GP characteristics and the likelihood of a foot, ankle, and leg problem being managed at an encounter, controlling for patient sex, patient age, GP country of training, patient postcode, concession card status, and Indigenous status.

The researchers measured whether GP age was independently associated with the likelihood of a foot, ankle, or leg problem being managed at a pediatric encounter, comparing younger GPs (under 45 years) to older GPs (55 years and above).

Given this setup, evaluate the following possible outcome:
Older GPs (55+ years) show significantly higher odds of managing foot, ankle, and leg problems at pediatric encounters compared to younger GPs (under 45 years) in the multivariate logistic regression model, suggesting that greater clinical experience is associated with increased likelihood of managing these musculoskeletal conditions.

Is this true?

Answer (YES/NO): NO